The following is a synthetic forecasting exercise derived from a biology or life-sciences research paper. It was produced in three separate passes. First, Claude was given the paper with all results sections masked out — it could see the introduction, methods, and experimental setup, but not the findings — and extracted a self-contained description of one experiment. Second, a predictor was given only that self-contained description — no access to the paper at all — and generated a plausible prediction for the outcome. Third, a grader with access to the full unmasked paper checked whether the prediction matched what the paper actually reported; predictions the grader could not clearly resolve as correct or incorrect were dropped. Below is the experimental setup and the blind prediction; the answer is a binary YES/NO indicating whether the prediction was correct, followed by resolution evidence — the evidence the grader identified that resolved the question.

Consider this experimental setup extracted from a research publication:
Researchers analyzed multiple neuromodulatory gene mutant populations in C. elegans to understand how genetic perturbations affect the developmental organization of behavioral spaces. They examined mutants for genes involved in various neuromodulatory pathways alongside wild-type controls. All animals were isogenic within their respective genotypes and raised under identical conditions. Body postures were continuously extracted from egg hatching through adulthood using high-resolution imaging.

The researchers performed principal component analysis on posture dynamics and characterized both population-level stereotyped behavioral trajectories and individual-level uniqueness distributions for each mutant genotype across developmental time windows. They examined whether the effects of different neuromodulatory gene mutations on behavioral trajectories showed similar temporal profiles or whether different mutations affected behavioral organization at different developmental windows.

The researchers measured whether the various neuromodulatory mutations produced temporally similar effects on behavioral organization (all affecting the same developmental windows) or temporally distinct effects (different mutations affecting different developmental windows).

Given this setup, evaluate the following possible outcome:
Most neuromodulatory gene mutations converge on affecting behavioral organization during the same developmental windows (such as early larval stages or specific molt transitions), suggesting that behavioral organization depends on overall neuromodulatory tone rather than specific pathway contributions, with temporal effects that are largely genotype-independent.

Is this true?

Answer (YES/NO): NO